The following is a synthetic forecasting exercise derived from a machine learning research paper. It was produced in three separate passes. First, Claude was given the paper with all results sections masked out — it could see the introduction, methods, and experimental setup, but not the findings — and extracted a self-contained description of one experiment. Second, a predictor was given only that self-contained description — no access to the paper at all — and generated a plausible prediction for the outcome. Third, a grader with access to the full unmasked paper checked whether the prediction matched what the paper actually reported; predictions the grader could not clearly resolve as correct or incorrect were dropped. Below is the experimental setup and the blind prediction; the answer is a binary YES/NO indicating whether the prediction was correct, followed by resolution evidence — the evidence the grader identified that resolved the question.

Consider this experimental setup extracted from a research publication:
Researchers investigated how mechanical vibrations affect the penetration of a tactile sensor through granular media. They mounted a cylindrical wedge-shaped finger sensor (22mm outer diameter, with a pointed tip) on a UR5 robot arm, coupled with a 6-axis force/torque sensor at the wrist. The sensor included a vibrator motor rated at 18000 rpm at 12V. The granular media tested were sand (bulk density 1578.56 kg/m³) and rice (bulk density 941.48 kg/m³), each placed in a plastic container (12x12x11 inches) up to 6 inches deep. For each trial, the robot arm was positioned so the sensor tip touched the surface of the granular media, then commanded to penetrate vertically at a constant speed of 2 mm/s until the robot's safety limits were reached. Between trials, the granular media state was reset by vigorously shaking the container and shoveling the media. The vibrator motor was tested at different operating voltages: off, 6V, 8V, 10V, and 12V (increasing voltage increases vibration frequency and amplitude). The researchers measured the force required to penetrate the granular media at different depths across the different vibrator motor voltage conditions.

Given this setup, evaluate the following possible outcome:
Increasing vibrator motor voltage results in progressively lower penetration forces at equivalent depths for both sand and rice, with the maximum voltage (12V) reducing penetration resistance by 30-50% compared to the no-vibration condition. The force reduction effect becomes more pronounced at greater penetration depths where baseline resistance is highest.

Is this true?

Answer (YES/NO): NO